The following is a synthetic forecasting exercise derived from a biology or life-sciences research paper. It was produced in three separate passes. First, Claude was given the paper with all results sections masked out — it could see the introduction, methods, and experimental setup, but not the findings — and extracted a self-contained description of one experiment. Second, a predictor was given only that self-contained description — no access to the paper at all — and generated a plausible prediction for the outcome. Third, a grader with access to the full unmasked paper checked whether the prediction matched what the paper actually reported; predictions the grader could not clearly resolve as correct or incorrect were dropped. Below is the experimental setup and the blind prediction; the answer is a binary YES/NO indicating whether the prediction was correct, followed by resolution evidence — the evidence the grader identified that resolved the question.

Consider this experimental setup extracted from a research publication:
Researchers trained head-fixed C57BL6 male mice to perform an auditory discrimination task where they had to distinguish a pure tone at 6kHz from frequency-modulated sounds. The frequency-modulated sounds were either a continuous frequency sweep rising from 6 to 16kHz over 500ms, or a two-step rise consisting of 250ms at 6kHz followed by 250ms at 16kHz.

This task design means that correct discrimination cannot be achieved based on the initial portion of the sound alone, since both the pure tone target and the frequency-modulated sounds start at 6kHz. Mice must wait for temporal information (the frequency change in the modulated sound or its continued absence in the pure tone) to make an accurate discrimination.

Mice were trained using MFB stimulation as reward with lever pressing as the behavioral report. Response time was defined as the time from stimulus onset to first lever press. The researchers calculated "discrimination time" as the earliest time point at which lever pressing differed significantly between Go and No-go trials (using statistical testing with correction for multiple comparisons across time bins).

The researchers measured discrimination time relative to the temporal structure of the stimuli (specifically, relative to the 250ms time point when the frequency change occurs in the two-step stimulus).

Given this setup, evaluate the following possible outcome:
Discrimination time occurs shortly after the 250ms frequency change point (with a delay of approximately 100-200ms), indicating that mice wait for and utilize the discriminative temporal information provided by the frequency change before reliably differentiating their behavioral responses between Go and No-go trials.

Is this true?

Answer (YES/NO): NO